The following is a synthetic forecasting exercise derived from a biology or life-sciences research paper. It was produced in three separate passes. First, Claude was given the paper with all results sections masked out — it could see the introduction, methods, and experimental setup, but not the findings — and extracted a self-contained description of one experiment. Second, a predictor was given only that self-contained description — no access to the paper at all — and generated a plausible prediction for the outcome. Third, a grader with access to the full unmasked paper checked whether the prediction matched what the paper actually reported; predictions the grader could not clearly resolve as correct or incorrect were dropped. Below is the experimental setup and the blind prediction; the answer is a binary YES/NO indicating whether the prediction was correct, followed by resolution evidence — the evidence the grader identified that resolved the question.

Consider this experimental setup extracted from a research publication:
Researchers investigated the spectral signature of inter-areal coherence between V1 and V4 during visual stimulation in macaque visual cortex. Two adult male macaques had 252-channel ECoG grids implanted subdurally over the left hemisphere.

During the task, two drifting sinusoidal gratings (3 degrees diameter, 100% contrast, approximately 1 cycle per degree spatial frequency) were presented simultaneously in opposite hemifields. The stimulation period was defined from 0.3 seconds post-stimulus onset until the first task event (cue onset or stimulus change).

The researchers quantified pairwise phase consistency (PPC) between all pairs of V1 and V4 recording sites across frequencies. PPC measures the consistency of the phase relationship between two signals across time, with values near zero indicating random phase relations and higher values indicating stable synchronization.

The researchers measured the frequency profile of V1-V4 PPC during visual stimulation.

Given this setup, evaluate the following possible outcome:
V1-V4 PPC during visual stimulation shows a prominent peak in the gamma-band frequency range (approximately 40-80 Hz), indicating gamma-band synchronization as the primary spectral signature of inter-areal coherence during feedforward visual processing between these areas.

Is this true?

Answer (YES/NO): YES